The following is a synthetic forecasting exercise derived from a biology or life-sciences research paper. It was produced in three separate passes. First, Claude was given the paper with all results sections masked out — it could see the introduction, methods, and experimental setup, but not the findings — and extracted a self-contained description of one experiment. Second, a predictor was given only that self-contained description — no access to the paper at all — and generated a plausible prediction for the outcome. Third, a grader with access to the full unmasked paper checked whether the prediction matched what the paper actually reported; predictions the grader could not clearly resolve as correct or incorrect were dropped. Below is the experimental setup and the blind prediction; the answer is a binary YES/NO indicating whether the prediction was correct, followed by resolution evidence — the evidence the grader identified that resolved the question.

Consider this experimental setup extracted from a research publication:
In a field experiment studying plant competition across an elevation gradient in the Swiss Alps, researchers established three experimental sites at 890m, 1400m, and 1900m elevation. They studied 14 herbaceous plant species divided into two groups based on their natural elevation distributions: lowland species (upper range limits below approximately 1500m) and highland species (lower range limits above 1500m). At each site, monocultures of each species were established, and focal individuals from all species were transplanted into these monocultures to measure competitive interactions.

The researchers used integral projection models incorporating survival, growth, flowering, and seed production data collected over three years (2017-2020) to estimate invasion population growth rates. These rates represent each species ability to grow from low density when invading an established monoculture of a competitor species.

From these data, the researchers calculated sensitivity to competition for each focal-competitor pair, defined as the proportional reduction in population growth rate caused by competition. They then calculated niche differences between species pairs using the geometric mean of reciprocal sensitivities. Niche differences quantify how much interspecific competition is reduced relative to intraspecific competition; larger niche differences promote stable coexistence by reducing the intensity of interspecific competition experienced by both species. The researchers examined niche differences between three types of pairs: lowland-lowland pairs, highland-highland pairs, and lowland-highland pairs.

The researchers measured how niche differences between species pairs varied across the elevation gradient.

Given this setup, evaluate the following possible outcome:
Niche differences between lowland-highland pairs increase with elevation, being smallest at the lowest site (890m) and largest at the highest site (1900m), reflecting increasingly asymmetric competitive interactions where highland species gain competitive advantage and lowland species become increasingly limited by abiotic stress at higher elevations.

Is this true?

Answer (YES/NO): NO